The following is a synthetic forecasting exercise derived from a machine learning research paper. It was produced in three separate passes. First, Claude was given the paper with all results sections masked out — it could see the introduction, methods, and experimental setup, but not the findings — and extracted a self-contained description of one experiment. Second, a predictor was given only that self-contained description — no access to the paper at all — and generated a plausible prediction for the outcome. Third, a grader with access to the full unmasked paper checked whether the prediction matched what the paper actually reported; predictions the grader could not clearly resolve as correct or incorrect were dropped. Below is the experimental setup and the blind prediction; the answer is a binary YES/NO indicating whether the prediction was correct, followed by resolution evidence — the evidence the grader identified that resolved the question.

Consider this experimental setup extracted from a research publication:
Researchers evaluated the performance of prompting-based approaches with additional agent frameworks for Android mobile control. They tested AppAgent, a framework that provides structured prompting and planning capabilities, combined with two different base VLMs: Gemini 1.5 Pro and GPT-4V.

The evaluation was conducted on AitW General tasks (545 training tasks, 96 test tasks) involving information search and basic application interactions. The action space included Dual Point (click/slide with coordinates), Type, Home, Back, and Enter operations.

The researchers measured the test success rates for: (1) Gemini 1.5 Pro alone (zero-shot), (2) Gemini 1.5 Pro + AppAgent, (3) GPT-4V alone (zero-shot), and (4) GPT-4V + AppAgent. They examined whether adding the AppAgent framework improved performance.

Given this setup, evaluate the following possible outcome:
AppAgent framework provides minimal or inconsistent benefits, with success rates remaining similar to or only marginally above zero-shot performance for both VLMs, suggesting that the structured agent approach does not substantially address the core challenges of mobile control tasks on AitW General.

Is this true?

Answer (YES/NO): YES